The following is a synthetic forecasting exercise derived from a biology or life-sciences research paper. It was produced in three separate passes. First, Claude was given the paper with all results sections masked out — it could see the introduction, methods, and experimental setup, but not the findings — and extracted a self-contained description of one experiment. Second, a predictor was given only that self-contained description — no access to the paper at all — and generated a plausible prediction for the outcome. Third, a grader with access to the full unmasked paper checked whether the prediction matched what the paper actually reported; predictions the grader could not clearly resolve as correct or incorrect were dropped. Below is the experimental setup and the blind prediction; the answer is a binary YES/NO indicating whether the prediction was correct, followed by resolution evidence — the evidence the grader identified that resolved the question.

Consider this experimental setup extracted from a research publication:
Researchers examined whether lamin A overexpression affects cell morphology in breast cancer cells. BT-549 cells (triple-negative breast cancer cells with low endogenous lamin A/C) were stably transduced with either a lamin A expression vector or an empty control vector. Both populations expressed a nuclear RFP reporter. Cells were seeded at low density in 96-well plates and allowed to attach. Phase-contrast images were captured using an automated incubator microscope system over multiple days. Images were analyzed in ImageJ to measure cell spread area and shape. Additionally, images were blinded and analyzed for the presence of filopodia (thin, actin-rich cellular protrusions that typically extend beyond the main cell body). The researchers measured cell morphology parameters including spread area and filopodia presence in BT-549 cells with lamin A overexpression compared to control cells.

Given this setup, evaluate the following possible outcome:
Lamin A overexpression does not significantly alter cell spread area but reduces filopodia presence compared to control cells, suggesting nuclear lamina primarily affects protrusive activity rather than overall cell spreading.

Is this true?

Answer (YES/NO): NO